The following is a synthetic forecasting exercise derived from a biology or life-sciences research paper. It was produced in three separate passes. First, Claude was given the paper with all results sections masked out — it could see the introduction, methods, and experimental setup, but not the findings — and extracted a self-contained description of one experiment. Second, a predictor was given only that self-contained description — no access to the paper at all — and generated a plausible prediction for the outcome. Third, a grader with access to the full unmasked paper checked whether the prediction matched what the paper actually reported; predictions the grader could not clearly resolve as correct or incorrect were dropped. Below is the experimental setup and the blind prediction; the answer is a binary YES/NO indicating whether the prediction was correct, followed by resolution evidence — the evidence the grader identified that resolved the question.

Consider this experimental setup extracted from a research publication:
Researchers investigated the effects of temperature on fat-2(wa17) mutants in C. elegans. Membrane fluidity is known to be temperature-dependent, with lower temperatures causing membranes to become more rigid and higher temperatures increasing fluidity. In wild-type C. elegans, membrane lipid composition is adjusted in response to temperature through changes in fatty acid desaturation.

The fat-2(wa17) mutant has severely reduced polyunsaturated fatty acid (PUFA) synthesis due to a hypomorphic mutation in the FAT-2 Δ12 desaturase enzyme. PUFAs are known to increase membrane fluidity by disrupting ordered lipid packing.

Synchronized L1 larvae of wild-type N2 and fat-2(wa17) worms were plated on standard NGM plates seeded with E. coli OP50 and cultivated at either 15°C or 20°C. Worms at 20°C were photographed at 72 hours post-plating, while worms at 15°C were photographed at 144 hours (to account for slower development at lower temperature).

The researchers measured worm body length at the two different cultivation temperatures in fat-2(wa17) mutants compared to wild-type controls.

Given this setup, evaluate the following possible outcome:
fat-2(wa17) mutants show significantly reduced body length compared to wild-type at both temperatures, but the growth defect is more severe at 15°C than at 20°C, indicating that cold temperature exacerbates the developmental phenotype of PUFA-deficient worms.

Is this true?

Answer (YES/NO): YES